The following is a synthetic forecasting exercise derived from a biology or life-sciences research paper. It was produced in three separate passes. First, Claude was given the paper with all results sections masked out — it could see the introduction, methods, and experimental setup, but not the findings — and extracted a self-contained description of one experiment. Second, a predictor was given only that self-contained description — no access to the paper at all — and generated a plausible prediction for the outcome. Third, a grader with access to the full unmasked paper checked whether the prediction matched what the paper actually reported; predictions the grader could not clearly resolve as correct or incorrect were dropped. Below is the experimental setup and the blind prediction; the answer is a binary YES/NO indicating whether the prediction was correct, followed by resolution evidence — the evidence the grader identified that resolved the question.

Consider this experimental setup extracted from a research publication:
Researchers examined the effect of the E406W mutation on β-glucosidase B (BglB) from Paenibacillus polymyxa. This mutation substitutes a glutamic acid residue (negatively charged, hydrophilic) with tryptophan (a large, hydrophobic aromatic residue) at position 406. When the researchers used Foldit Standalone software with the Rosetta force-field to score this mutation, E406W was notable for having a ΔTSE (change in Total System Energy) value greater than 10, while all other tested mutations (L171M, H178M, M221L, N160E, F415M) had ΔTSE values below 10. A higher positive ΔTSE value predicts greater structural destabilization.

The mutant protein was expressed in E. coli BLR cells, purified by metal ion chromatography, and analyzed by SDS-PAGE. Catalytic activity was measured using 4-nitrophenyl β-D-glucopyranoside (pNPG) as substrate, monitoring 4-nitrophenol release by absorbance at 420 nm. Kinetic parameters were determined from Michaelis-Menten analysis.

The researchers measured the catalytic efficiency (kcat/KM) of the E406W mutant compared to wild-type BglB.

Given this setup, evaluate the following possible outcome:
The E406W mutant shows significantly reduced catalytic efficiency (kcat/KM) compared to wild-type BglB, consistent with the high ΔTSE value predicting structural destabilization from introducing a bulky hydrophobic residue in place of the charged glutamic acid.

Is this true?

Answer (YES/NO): NO